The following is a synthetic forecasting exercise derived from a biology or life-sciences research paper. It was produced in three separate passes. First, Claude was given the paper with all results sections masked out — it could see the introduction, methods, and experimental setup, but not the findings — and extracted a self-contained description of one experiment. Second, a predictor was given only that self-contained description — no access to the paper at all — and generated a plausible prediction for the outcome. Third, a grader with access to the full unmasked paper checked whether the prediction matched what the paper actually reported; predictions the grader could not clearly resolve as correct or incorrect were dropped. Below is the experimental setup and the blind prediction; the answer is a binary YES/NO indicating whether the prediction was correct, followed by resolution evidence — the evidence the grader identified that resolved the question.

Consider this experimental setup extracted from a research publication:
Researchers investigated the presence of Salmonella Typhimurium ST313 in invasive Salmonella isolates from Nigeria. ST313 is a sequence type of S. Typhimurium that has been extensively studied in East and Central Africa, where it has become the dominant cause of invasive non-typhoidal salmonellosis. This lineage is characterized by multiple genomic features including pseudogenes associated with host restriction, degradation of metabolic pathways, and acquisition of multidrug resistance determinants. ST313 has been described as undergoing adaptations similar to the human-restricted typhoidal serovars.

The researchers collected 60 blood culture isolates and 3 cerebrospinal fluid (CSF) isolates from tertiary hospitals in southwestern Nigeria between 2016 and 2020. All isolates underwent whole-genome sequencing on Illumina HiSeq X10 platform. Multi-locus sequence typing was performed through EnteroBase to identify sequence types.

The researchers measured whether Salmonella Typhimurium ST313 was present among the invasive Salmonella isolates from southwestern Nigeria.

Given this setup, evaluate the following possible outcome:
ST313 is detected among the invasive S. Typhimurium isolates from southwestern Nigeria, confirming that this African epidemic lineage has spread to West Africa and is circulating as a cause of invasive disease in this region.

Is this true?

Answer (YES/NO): YES